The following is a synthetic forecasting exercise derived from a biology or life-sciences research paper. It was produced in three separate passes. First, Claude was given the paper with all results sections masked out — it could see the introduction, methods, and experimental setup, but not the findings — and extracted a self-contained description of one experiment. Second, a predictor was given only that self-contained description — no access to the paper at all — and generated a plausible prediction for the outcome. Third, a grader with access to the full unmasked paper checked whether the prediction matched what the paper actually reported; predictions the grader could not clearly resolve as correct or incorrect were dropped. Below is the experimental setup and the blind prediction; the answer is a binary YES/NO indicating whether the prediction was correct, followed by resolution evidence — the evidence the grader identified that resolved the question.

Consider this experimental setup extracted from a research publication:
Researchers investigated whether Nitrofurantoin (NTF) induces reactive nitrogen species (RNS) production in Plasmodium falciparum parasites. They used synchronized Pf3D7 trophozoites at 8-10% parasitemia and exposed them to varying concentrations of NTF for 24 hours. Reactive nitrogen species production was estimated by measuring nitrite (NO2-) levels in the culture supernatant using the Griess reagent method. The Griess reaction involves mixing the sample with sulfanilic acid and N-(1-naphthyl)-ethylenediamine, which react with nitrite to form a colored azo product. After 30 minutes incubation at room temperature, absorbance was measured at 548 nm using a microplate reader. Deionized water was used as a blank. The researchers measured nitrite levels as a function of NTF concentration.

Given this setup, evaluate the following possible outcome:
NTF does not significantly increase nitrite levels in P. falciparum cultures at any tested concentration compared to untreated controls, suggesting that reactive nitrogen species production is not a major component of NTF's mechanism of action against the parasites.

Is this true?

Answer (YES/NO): NO